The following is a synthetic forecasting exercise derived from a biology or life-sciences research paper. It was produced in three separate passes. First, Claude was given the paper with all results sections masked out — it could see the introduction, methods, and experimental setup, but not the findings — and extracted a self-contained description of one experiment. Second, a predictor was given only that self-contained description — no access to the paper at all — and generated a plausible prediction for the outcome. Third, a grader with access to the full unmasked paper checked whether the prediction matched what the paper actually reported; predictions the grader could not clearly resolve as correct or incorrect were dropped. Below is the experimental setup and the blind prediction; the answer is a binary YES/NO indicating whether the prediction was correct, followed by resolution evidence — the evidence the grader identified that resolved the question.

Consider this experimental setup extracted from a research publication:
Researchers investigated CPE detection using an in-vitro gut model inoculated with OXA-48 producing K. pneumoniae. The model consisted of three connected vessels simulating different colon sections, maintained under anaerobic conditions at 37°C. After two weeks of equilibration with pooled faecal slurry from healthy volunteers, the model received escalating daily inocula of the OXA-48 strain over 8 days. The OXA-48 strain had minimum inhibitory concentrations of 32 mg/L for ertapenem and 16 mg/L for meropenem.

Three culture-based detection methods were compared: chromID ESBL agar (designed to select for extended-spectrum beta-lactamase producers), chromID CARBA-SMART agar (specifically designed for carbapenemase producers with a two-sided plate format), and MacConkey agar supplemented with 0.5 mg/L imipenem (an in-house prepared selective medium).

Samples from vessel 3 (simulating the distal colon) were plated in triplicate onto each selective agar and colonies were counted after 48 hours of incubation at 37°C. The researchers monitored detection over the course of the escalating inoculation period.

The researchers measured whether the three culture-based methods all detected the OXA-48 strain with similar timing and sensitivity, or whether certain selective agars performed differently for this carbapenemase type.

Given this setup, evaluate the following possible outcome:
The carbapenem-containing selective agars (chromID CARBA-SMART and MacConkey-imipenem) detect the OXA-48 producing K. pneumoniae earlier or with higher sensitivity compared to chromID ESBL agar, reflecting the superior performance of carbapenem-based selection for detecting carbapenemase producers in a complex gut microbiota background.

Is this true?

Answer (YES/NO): NO